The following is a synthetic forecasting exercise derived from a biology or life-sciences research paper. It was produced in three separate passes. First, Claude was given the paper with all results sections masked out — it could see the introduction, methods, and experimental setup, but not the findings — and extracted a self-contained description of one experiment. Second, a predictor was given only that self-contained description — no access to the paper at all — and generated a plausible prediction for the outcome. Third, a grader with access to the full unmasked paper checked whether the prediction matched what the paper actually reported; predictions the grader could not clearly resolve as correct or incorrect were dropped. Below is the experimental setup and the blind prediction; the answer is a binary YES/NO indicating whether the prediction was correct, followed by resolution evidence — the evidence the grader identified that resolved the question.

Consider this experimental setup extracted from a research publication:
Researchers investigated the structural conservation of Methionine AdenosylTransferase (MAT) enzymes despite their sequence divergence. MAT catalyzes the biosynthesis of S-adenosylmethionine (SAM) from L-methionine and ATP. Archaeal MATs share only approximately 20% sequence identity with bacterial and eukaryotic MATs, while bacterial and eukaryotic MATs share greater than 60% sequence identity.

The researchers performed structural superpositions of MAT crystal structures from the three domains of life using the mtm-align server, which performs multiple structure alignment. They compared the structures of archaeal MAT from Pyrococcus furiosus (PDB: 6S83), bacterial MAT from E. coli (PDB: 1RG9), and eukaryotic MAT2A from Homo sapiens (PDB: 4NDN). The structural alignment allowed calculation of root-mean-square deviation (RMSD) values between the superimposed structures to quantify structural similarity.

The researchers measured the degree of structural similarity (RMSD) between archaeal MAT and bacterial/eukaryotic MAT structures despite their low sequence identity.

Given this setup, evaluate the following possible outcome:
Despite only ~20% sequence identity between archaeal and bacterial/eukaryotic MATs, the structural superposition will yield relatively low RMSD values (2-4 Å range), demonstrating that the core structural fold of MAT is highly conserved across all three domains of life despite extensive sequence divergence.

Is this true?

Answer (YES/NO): YES